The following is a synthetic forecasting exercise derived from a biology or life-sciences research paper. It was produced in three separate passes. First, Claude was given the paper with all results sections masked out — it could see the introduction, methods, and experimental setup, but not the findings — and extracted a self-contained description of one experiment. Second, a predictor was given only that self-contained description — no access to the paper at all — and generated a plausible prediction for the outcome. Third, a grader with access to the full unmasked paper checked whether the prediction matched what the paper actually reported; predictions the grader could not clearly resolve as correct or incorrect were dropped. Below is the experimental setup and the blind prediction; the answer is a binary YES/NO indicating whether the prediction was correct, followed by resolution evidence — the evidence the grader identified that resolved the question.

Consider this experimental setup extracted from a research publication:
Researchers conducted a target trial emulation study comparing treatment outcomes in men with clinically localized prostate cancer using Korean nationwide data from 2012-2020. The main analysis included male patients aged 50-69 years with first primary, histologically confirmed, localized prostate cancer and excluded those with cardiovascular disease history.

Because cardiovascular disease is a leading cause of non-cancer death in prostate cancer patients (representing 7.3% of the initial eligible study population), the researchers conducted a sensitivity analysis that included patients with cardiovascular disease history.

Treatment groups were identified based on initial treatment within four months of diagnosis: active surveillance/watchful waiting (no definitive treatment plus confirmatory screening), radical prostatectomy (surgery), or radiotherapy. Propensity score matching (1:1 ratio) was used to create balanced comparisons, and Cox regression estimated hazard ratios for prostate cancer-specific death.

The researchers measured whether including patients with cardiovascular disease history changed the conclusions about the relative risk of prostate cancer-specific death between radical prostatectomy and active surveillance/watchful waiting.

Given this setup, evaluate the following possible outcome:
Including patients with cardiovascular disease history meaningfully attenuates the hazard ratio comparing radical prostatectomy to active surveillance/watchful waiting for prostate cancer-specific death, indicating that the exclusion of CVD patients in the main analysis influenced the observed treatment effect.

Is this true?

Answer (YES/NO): NO